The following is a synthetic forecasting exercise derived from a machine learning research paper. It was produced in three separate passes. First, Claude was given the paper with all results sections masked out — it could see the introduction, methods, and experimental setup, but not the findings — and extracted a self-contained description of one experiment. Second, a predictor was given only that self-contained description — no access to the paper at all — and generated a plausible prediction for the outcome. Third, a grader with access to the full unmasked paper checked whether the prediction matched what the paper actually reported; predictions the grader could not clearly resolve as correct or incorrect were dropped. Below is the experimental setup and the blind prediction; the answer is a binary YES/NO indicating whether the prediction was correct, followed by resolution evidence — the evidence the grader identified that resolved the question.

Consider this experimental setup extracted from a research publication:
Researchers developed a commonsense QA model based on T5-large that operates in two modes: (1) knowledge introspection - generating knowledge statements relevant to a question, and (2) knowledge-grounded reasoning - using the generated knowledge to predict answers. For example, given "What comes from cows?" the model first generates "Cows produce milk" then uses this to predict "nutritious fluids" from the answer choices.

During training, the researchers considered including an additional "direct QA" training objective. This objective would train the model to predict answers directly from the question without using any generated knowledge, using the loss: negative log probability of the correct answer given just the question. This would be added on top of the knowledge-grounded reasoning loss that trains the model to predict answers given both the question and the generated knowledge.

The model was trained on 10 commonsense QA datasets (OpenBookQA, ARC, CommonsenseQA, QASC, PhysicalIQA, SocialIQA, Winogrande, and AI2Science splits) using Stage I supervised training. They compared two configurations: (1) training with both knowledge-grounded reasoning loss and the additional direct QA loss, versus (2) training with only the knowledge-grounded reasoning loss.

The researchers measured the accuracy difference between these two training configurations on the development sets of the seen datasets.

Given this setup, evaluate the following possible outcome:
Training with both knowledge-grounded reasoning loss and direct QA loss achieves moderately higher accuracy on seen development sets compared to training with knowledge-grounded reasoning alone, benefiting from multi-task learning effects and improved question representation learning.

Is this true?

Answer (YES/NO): NO